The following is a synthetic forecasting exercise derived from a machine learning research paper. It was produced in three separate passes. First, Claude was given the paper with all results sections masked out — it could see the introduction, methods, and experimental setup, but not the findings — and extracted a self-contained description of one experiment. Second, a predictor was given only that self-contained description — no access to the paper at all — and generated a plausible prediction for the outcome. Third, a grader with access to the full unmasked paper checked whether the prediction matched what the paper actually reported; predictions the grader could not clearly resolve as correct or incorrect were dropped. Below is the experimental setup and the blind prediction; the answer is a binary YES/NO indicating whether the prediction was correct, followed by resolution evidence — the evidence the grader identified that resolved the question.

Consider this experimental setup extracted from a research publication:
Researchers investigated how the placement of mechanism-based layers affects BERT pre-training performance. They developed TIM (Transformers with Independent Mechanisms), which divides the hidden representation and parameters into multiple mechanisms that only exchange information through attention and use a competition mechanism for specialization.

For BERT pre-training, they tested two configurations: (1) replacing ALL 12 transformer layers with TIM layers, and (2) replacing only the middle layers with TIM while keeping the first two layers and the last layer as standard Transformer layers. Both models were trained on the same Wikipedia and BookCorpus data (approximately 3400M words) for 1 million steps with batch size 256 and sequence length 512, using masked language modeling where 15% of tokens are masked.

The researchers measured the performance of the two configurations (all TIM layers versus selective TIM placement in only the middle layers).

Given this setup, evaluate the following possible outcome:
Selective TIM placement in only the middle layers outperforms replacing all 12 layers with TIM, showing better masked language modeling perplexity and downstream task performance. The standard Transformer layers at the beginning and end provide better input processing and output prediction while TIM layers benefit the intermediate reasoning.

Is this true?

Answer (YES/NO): YES